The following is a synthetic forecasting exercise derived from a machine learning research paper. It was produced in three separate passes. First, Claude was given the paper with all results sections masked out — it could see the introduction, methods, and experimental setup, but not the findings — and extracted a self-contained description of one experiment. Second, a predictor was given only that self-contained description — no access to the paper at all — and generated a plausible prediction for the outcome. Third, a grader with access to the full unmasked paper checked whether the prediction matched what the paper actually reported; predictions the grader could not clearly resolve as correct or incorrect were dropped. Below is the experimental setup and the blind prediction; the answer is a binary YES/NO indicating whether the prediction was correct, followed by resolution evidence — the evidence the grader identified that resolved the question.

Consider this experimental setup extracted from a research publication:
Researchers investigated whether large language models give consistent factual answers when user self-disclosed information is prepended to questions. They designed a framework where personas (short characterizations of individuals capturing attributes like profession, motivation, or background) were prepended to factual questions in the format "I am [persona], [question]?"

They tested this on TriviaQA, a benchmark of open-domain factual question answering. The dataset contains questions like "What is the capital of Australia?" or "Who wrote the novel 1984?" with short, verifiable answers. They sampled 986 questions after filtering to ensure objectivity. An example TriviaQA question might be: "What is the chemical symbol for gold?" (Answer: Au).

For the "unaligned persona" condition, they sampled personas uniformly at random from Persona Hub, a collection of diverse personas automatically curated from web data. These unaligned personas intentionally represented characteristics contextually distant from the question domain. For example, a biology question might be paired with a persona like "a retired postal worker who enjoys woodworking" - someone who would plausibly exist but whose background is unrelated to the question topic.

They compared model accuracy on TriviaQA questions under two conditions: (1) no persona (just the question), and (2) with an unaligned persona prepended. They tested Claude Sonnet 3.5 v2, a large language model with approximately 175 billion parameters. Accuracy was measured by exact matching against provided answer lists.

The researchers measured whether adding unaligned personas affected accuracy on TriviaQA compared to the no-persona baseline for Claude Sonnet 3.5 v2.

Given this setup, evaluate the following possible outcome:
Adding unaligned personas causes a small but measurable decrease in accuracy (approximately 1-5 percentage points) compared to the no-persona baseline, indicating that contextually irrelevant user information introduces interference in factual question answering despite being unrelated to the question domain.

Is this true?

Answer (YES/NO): NO